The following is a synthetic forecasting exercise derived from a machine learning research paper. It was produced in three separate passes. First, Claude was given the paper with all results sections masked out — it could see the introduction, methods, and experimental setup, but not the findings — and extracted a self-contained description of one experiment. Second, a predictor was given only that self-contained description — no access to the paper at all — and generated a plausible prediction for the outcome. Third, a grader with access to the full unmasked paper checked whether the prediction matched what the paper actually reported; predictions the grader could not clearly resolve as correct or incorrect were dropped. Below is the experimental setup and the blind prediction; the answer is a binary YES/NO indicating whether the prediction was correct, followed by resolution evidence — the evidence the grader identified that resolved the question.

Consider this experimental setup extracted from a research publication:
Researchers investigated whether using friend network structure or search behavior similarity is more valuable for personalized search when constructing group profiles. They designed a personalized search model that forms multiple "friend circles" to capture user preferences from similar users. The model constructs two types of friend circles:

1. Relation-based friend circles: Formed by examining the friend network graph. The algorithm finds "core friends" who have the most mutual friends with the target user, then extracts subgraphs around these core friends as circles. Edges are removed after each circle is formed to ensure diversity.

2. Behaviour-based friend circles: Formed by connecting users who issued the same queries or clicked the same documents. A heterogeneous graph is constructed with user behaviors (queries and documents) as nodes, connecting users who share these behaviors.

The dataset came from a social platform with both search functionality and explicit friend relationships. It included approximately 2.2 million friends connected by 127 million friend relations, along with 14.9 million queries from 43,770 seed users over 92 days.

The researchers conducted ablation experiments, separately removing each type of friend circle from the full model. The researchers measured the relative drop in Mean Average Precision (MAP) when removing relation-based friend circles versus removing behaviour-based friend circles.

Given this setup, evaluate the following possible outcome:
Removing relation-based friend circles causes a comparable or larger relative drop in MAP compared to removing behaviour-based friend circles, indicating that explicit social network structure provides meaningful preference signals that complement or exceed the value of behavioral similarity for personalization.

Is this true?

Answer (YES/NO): YES